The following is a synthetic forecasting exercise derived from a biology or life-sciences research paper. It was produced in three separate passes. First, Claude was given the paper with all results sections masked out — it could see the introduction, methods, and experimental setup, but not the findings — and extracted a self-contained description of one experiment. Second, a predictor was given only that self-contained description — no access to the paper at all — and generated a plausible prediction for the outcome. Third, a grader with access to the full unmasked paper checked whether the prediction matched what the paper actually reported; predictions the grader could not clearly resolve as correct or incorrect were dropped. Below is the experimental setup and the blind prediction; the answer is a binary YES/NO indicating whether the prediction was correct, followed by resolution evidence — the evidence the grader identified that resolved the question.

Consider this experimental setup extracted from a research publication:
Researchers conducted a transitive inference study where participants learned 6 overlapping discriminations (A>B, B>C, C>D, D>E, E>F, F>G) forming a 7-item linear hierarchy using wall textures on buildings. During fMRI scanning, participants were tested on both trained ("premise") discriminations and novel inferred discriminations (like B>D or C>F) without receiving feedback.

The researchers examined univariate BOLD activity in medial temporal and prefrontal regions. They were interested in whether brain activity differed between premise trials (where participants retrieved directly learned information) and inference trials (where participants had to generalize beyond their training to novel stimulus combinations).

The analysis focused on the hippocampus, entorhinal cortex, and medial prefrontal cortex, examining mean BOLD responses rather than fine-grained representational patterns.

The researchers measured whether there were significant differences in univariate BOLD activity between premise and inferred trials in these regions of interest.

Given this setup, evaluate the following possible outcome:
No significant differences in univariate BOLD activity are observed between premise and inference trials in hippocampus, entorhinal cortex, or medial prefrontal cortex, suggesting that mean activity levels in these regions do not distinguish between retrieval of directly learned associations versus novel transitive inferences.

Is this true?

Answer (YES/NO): NO